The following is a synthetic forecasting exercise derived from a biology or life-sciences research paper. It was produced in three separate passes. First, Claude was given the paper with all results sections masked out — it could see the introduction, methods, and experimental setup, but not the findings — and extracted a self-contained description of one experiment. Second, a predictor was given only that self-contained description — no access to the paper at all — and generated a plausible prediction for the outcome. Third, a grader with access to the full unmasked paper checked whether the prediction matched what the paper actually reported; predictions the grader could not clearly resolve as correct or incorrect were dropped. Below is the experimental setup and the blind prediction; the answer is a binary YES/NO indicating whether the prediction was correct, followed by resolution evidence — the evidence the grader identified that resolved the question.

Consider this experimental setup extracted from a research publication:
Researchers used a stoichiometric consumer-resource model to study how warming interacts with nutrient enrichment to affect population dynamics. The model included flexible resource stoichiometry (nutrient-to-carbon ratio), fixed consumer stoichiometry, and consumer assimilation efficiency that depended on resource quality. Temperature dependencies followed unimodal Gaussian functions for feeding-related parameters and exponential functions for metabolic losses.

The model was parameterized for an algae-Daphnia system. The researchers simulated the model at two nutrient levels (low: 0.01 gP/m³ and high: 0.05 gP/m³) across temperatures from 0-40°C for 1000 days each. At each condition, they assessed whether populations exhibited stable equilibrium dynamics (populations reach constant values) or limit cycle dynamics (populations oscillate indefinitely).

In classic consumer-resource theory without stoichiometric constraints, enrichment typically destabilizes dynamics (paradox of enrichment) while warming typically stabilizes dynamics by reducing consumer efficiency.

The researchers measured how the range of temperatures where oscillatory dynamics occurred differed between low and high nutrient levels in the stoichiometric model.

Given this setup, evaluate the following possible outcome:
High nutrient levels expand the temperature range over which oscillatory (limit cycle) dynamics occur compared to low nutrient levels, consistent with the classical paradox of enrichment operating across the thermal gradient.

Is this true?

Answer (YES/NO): YES